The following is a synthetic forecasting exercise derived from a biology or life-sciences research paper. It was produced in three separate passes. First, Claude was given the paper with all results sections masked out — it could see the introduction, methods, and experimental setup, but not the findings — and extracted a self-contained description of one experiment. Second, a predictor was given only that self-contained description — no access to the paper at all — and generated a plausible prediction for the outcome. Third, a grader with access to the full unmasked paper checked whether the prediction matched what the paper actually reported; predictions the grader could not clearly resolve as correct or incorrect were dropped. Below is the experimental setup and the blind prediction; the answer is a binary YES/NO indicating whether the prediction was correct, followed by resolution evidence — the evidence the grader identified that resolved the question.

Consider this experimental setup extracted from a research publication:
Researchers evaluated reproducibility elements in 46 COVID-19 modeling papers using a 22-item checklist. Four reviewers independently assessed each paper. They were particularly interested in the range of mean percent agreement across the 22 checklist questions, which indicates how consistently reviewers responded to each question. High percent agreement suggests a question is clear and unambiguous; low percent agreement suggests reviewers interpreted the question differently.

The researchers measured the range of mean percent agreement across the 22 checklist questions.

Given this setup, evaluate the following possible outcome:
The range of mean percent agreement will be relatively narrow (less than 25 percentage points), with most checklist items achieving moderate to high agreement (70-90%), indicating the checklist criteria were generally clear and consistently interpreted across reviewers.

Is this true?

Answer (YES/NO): NO